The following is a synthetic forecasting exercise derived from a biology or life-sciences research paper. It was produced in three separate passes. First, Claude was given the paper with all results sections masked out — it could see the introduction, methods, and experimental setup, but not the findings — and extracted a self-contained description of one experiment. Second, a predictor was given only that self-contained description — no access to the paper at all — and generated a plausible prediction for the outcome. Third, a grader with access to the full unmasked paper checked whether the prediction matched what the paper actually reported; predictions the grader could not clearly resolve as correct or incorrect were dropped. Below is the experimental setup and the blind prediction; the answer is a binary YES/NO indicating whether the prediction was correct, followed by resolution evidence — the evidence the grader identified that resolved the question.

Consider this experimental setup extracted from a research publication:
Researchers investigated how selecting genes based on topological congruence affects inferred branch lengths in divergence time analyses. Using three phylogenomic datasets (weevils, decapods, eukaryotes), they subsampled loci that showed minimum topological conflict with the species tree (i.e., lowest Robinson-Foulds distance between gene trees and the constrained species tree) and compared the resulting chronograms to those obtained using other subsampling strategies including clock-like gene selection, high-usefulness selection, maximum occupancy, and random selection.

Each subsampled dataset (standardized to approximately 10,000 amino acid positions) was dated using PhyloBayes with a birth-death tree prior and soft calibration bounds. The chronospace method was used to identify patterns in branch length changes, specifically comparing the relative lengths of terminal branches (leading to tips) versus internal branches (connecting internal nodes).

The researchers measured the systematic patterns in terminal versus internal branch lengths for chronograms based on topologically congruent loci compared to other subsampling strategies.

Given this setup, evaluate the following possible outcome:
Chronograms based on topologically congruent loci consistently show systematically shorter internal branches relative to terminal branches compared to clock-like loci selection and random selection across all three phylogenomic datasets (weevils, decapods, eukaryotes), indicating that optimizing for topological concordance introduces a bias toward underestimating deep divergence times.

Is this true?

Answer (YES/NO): YES